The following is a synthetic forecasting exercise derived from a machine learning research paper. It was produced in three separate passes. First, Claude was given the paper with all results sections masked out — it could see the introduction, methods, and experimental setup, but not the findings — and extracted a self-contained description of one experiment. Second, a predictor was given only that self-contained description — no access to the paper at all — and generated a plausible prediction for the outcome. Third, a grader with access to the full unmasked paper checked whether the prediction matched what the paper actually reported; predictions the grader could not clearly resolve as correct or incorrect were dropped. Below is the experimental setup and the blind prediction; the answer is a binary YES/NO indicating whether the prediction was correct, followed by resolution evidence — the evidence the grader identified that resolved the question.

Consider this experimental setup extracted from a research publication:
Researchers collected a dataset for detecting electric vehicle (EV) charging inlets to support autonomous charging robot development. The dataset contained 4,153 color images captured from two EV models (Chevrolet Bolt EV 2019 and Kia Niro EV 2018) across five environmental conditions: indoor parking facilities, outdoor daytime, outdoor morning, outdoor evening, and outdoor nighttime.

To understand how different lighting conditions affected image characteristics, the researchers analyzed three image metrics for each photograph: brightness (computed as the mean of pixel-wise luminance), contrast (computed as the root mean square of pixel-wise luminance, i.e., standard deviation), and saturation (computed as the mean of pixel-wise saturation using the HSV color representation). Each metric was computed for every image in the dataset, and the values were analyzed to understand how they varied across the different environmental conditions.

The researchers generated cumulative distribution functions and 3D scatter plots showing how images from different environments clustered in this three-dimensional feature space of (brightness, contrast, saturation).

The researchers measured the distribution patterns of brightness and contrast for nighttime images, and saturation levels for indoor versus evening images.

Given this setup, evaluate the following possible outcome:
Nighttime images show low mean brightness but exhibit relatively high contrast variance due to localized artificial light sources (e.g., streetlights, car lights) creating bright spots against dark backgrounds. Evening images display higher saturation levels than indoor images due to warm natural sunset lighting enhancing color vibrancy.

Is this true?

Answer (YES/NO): NO